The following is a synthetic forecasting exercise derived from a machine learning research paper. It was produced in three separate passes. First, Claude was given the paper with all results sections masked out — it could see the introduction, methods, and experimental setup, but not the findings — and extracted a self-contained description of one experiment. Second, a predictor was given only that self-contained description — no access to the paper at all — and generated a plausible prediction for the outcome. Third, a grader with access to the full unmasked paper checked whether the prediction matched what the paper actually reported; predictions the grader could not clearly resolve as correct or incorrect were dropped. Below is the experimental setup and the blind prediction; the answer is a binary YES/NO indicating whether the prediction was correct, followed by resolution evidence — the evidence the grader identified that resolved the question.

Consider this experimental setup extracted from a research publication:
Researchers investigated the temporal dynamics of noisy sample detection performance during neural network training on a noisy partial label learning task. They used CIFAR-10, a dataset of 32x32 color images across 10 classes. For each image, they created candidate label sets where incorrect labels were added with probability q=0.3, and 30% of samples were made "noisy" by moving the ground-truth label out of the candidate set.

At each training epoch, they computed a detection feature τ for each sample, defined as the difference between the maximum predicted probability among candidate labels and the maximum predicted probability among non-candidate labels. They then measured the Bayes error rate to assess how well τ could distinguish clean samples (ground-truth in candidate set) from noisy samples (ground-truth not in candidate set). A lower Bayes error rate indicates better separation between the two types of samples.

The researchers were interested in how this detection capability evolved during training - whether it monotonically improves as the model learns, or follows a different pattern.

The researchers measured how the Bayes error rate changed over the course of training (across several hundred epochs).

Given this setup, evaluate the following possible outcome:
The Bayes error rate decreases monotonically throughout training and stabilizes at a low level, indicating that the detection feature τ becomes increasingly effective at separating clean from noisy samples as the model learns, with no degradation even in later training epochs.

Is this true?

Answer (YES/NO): NO